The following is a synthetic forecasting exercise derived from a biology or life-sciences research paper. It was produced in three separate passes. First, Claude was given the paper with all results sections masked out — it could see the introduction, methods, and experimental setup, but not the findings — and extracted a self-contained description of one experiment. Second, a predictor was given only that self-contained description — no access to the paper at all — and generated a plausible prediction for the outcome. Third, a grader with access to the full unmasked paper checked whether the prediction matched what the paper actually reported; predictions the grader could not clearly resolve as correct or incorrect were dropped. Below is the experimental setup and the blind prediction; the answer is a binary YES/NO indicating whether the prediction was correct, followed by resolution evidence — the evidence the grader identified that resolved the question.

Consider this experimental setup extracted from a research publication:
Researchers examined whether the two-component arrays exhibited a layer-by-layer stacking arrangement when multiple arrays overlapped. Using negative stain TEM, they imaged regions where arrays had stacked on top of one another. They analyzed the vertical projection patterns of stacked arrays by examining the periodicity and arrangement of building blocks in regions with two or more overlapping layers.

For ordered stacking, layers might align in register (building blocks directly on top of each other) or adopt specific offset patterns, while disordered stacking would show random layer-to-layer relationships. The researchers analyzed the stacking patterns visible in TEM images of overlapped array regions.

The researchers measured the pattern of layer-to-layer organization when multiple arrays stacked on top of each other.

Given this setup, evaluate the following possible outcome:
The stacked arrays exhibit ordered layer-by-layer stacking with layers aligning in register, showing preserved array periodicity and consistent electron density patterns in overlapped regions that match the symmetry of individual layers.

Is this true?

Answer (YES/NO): NO